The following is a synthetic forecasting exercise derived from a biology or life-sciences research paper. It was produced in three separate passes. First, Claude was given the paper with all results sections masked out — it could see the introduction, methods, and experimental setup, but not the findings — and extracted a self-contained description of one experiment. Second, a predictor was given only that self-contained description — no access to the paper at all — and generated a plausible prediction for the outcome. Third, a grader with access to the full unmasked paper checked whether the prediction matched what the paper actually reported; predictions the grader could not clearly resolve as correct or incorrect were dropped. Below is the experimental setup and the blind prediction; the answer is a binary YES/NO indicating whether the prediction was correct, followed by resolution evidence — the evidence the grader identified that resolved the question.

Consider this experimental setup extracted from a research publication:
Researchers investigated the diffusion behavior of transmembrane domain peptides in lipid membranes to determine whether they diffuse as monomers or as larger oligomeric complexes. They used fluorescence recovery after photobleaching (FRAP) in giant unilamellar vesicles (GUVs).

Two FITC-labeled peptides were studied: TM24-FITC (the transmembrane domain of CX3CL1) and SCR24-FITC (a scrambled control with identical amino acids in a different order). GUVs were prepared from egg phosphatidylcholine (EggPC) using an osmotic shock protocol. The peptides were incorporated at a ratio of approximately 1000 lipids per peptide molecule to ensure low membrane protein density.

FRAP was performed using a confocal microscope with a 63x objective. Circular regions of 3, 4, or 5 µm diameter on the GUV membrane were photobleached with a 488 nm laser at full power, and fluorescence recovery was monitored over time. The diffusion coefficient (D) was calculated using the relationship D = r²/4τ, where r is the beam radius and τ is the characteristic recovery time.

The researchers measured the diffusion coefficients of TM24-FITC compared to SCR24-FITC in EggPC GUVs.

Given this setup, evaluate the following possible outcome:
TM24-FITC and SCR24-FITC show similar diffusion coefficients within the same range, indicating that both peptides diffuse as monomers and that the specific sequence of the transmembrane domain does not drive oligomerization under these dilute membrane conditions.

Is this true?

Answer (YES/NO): NO